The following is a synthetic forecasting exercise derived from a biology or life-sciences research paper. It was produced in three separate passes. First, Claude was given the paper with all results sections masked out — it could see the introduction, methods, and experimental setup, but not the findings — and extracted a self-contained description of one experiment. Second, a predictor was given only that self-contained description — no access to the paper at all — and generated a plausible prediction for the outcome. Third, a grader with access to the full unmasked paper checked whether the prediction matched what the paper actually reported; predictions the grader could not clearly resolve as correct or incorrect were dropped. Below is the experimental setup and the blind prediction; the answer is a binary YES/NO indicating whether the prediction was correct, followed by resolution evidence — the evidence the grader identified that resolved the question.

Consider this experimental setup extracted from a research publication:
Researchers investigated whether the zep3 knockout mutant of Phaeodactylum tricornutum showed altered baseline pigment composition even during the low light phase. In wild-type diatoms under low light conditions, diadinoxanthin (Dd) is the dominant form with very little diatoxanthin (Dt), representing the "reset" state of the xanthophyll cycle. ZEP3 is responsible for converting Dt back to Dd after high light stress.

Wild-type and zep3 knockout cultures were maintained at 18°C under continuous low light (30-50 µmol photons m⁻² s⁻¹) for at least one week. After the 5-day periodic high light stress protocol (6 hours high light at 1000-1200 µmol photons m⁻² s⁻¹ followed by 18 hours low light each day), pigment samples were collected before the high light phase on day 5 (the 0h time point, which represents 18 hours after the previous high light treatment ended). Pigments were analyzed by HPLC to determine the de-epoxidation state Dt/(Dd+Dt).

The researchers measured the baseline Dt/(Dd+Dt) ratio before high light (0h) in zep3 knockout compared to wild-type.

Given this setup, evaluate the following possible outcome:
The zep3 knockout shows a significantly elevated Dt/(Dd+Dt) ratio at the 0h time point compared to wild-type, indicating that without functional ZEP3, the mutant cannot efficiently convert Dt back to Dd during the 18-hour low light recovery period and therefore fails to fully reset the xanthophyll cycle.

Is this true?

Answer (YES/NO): NO